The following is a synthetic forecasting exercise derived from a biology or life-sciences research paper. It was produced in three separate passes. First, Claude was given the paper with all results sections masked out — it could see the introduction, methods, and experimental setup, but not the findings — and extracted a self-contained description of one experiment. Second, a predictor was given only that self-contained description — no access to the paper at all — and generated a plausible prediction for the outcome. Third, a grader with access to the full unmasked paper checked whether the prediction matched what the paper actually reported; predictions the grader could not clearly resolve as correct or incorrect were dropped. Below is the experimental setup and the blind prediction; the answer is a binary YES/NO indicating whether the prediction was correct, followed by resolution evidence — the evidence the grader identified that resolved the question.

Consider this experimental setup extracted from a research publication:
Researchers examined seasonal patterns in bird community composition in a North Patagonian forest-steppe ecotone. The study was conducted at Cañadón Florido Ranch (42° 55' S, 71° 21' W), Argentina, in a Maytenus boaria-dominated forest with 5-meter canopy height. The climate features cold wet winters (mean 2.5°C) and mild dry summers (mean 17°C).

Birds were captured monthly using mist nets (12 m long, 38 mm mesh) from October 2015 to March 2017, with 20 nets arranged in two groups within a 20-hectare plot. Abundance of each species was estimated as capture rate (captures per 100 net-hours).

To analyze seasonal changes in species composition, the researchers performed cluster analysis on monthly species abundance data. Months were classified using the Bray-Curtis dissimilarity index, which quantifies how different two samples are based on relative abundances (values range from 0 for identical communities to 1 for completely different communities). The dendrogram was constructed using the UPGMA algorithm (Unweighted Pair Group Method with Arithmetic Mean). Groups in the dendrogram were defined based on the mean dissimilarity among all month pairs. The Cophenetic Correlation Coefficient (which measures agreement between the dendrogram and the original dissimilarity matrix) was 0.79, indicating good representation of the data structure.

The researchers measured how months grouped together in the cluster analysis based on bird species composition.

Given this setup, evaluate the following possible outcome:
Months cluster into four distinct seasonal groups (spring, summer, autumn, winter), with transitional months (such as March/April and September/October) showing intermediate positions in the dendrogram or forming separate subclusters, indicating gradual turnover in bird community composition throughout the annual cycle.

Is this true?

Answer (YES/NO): NO